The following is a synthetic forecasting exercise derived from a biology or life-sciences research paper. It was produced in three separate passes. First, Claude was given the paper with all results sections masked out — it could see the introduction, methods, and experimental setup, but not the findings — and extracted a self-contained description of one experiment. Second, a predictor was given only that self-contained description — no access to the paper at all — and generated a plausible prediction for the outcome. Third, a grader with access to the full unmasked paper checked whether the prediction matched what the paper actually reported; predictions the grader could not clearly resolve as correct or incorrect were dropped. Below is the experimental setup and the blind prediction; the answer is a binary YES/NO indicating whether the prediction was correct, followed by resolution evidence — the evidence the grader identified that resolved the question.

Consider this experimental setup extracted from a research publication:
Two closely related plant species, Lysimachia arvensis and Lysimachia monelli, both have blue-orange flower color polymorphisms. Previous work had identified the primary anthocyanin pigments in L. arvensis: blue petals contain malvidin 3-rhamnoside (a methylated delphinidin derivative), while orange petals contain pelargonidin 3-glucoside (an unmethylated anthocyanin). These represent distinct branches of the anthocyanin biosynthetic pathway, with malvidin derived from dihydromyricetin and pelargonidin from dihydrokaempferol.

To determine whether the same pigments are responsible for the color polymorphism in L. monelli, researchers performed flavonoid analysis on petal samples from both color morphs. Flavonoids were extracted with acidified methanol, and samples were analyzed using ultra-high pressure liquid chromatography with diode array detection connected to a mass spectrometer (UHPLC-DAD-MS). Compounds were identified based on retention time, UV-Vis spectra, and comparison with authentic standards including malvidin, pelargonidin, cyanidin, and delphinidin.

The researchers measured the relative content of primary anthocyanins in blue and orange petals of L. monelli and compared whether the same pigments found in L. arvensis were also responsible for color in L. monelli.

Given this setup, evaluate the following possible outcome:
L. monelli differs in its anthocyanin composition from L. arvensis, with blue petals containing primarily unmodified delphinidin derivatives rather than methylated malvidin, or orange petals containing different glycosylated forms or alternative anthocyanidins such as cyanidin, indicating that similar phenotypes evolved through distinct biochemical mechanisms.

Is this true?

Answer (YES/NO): NO